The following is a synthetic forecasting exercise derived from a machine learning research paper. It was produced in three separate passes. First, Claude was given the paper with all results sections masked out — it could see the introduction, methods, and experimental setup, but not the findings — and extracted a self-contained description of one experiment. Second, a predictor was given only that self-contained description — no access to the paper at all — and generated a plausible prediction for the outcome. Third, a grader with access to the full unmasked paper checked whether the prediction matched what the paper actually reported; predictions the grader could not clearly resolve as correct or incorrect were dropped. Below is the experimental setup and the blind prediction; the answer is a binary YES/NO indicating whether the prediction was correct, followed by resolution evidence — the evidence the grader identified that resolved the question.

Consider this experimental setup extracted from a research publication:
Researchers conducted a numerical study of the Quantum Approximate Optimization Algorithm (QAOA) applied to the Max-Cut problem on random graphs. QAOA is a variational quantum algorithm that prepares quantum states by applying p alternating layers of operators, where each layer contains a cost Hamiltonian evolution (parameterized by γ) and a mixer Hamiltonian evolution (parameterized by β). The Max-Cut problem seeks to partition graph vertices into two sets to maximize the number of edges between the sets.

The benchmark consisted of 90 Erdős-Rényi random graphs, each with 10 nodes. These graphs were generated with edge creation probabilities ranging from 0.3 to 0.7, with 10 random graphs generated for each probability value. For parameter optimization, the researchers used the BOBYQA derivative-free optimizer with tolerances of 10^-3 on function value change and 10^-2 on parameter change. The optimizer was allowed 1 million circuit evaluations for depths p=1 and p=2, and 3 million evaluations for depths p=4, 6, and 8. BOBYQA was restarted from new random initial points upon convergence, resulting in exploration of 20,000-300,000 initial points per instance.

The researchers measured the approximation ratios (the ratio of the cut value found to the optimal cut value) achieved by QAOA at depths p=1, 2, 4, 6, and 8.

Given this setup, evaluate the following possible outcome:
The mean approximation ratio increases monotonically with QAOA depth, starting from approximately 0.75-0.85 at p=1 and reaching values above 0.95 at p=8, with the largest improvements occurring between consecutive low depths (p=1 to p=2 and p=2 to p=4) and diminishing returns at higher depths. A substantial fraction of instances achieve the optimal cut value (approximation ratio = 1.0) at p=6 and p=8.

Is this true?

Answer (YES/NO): NO